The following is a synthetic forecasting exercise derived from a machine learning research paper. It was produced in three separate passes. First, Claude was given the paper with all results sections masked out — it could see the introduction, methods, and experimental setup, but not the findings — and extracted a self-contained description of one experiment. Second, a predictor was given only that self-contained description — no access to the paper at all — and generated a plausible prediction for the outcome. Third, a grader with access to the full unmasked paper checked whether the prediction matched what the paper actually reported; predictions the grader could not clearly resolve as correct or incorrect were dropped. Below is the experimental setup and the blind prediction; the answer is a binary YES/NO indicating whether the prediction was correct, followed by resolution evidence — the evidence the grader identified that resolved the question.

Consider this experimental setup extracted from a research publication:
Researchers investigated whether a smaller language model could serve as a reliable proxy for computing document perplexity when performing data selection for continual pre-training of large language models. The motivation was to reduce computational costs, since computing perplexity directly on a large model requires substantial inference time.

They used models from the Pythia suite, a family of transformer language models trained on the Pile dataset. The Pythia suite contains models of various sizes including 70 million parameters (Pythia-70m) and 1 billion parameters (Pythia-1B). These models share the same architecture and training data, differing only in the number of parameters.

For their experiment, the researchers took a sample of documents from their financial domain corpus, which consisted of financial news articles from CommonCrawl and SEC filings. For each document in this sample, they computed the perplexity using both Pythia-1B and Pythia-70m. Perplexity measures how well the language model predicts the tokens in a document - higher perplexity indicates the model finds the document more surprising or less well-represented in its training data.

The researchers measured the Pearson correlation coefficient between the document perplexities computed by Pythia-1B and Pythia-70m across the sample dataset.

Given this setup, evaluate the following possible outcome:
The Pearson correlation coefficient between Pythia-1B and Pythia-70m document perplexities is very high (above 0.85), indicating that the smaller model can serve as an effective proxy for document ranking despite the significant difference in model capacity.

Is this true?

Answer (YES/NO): YES